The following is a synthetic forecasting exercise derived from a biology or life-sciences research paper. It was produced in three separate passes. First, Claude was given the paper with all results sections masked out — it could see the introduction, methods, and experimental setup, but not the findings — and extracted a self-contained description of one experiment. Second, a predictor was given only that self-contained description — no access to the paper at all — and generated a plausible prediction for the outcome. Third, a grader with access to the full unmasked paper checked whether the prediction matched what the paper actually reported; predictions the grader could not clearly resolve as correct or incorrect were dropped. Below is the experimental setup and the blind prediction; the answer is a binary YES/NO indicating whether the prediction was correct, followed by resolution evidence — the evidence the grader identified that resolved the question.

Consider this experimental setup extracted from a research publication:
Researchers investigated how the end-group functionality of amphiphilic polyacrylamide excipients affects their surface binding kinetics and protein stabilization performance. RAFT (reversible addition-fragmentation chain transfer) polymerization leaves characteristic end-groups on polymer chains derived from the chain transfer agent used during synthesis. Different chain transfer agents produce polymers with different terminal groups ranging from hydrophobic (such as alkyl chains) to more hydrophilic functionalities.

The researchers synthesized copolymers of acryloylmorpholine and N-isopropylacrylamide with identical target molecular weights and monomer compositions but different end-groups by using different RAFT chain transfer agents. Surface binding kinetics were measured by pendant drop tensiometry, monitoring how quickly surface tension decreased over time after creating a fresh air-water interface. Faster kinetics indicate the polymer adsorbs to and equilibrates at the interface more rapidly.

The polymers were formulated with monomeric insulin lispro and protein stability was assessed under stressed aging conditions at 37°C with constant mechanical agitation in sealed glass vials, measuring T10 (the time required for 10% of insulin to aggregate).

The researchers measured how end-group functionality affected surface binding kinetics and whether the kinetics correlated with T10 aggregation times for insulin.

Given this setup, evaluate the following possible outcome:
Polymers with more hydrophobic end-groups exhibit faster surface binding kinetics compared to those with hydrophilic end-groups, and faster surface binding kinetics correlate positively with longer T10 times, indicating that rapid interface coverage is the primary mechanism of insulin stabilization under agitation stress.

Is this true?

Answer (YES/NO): NO